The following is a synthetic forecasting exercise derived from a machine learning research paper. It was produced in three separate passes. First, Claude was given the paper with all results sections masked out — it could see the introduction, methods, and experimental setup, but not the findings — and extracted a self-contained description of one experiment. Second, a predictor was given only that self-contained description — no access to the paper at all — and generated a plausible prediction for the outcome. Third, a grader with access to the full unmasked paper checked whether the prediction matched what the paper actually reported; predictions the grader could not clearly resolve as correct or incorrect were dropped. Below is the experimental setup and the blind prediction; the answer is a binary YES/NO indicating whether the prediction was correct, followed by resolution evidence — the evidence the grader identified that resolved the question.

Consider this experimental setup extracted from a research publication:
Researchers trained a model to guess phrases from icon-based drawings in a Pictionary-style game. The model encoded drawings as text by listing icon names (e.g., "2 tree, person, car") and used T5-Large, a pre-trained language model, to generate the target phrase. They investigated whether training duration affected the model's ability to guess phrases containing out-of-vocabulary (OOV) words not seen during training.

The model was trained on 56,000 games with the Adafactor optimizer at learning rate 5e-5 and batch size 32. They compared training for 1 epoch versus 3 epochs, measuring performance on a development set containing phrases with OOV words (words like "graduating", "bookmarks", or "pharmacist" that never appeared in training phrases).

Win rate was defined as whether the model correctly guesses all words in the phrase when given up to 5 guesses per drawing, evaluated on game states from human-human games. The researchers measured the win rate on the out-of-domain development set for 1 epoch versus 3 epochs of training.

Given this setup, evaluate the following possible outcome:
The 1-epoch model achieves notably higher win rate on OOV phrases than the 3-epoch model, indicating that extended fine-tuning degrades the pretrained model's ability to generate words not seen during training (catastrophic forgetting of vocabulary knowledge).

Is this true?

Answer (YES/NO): YES